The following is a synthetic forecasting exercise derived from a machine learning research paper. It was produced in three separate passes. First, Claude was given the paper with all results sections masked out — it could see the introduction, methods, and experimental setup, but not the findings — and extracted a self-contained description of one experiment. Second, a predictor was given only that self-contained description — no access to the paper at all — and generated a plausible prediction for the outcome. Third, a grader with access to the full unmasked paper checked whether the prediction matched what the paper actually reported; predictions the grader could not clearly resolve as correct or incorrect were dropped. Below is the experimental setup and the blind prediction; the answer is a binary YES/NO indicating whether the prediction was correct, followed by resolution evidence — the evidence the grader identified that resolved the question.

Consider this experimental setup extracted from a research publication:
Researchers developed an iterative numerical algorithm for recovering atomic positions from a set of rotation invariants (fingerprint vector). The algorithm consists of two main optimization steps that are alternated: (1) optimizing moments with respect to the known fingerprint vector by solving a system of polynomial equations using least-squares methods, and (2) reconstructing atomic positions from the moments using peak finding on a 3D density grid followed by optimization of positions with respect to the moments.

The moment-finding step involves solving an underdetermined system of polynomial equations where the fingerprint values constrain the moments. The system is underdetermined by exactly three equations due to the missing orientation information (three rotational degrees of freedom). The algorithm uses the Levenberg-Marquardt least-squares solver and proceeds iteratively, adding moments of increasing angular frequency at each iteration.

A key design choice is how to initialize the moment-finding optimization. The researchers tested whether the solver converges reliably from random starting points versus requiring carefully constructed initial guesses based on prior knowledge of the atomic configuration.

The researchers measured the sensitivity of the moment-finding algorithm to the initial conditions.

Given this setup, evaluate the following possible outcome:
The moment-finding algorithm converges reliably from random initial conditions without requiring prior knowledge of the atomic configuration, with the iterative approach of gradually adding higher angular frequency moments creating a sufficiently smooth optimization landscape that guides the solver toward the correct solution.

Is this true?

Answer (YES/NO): YES